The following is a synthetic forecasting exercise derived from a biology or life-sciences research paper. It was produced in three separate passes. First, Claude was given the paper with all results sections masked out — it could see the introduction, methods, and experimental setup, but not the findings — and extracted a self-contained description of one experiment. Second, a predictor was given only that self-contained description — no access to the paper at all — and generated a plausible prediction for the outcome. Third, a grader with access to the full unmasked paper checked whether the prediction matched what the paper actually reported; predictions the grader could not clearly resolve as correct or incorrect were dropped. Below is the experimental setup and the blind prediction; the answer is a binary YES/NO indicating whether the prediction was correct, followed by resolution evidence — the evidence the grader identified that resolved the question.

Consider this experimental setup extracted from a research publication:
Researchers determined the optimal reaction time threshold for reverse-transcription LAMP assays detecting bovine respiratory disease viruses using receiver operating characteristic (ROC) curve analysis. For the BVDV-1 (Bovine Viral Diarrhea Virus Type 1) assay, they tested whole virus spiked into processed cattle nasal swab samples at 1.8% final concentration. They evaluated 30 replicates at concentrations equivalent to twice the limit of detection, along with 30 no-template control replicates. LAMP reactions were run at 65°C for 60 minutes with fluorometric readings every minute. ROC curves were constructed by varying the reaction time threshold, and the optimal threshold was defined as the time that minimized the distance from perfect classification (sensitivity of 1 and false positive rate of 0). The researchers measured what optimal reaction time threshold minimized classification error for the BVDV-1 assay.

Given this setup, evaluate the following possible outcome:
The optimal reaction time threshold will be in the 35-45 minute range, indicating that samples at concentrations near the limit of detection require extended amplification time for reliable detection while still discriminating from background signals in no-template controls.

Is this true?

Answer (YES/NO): NO